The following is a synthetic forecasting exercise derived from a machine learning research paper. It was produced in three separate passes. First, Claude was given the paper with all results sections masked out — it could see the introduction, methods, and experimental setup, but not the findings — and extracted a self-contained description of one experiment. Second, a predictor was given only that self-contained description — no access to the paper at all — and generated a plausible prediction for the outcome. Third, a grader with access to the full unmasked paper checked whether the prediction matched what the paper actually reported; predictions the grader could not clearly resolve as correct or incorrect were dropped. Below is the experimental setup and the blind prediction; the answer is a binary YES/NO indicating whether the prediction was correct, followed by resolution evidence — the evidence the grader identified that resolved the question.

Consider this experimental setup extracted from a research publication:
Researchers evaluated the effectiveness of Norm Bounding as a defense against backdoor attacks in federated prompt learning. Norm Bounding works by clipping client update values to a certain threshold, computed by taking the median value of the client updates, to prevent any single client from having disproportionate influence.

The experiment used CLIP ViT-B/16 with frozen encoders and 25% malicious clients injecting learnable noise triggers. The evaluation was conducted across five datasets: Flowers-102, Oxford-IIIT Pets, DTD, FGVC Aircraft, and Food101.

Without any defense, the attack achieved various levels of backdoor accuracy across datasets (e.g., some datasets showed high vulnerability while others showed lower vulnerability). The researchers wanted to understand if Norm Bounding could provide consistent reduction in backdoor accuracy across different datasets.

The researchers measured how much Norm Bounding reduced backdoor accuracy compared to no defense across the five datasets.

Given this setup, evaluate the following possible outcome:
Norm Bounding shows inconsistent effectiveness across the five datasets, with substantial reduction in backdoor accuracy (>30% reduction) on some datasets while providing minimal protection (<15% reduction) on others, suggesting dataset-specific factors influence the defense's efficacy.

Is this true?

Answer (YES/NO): NO